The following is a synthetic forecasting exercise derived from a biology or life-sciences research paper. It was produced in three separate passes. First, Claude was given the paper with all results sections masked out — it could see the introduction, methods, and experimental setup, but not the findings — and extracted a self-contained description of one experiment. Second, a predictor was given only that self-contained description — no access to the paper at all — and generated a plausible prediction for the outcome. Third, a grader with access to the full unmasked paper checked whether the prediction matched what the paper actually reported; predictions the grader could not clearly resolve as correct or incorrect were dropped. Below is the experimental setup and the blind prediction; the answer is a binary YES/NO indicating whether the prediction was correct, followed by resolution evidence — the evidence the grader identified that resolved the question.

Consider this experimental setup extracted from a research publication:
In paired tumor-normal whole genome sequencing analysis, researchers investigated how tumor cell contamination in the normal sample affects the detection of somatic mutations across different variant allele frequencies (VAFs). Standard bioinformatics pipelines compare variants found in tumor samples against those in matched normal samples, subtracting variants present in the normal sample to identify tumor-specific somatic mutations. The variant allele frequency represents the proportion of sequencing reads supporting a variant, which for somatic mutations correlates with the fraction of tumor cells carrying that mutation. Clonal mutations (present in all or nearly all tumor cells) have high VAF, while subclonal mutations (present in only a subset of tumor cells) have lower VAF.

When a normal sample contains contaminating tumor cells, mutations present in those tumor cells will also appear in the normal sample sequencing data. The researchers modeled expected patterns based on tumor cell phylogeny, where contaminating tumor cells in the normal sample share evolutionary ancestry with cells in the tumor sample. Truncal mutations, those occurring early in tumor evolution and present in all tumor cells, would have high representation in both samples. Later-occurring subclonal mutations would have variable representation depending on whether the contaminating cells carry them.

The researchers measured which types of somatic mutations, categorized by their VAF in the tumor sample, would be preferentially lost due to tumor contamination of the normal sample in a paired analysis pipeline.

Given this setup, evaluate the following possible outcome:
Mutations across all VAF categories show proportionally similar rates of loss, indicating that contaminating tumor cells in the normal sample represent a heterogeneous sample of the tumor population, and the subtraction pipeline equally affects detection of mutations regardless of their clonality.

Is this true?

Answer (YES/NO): NO